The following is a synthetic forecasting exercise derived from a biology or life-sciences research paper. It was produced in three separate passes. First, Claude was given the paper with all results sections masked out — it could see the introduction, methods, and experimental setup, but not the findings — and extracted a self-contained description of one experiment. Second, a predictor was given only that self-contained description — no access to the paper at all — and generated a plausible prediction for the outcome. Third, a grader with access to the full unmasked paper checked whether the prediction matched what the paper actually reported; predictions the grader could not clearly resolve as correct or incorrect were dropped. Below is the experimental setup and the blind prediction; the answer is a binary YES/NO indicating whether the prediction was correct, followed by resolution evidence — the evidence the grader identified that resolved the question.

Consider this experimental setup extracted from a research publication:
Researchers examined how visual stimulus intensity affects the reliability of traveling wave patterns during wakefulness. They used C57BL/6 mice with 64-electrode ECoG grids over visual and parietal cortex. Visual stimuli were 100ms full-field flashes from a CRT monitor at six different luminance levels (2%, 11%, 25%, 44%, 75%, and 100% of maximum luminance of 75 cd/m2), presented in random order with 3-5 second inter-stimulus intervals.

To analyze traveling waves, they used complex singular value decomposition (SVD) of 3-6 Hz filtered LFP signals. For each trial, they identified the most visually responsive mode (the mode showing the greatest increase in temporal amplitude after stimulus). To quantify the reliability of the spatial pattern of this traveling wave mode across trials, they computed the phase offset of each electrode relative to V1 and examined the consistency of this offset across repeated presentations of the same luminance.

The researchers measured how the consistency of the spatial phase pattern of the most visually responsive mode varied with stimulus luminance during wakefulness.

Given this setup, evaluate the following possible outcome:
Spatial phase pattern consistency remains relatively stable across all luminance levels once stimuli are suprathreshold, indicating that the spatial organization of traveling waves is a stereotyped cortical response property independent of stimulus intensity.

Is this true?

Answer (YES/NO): YES